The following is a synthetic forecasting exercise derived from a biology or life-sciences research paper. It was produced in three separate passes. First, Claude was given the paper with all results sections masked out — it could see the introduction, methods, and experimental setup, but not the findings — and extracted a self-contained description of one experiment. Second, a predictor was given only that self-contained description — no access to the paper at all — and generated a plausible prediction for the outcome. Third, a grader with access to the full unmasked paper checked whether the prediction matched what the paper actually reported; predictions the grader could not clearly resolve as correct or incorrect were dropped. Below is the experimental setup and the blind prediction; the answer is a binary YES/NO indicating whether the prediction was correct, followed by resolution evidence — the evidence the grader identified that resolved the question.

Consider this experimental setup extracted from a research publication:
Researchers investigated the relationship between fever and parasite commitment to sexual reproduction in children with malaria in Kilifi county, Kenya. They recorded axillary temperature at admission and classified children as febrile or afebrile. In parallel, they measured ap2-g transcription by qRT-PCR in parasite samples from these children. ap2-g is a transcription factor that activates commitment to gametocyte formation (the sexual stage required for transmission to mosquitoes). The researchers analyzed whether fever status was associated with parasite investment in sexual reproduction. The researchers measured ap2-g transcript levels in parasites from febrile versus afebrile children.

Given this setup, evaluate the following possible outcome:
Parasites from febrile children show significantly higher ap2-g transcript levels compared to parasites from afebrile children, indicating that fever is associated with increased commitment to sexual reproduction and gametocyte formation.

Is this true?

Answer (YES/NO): YES